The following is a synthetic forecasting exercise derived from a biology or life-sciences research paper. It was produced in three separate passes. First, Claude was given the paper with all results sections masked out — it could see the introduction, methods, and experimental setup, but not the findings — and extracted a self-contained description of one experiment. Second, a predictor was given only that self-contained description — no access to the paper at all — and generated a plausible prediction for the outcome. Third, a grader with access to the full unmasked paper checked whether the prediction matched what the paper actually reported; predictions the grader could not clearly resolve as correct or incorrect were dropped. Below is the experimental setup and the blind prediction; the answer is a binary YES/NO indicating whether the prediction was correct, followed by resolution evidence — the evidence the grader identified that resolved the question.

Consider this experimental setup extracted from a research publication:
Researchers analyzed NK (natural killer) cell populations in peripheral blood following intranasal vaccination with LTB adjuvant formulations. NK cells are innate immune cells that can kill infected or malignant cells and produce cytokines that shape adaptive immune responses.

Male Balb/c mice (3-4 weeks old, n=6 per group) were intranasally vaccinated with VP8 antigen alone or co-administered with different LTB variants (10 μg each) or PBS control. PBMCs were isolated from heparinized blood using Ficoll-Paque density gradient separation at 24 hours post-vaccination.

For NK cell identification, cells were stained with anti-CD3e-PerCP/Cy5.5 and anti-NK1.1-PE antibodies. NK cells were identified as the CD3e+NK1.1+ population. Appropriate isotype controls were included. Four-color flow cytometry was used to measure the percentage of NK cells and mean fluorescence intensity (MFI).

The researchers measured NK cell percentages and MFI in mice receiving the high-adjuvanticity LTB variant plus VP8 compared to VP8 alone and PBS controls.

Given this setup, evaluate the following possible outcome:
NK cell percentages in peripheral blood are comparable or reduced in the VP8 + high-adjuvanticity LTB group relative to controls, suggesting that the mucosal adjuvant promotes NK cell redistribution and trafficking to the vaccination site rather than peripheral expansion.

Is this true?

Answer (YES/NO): YES